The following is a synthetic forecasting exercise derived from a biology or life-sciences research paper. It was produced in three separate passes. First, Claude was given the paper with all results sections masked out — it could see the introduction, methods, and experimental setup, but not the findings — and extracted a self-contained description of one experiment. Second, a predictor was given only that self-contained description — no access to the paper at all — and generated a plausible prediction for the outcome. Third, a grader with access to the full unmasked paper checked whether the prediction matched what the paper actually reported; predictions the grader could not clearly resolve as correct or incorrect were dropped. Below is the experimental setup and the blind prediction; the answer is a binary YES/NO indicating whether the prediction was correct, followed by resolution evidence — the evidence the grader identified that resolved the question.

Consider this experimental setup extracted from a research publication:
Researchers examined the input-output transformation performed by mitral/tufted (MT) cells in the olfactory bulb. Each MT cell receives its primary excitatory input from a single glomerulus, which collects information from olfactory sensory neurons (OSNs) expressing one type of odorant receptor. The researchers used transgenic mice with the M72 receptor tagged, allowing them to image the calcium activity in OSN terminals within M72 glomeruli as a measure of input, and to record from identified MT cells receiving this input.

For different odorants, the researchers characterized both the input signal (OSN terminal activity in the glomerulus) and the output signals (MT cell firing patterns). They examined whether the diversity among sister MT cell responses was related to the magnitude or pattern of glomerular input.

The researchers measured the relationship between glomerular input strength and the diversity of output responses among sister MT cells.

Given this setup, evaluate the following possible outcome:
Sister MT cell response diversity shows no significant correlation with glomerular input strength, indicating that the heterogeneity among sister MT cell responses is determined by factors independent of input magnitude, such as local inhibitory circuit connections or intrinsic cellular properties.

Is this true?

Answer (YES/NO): YES